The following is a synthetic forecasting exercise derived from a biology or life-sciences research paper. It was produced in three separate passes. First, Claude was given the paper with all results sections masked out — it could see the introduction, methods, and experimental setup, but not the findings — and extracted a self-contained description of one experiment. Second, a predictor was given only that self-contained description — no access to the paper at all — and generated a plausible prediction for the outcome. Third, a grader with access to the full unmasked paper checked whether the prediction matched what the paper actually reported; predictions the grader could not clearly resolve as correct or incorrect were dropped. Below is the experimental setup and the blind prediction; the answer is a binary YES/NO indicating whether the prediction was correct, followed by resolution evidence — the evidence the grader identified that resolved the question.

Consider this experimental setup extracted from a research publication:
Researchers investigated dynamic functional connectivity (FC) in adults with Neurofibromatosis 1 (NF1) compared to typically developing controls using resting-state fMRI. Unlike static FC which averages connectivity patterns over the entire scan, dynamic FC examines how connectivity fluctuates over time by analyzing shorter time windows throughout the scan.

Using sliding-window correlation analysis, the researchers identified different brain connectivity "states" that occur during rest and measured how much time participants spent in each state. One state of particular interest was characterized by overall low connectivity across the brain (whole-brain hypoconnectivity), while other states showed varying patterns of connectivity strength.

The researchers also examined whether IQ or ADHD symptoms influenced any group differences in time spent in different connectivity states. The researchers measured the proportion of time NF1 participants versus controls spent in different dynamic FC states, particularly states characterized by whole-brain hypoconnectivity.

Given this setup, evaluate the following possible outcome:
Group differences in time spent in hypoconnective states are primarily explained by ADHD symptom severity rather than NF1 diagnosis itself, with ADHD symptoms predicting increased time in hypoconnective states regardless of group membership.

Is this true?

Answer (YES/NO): NO